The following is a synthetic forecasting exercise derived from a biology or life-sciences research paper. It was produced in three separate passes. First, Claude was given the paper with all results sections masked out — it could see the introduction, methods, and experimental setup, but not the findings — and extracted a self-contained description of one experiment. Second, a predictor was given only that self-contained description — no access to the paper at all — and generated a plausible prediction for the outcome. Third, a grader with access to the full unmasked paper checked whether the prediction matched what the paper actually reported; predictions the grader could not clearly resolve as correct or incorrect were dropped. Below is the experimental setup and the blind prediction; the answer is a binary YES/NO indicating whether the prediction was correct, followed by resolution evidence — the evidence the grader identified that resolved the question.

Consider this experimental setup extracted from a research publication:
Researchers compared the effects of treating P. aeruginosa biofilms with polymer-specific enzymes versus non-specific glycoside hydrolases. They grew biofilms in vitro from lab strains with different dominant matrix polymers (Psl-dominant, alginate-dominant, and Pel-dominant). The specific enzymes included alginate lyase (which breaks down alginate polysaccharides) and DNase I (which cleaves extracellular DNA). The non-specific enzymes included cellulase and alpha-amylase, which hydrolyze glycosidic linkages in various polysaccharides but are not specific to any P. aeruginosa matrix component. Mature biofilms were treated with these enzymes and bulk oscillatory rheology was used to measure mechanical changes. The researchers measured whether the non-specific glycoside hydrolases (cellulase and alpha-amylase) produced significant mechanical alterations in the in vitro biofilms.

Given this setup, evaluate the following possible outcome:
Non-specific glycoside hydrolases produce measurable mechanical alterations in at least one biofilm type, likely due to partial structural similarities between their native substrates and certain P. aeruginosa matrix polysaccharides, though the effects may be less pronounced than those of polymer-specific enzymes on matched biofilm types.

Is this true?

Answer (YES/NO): YES